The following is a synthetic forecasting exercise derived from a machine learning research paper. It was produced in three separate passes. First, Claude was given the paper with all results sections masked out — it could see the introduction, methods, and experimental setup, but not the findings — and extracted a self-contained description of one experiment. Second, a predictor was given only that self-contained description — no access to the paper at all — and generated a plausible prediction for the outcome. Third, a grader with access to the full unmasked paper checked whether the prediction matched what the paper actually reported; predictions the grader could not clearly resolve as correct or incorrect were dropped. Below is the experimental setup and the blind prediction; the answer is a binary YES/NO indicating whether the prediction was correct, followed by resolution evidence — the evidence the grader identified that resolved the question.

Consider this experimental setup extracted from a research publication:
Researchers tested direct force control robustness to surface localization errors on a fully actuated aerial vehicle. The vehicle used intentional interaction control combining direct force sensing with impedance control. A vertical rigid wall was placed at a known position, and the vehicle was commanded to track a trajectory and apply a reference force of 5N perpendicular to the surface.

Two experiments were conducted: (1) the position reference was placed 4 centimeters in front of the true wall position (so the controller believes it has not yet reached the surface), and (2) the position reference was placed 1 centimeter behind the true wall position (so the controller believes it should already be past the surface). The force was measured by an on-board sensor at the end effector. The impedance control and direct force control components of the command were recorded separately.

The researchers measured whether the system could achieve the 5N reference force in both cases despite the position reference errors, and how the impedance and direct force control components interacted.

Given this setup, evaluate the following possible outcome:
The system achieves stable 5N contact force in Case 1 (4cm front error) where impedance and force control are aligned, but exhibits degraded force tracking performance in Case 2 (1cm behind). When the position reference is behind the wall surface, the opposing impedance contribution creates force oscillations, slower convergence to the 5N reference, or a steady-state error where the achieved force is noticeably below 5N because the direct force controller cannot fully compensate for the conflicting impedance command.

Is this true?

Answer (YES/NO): NO